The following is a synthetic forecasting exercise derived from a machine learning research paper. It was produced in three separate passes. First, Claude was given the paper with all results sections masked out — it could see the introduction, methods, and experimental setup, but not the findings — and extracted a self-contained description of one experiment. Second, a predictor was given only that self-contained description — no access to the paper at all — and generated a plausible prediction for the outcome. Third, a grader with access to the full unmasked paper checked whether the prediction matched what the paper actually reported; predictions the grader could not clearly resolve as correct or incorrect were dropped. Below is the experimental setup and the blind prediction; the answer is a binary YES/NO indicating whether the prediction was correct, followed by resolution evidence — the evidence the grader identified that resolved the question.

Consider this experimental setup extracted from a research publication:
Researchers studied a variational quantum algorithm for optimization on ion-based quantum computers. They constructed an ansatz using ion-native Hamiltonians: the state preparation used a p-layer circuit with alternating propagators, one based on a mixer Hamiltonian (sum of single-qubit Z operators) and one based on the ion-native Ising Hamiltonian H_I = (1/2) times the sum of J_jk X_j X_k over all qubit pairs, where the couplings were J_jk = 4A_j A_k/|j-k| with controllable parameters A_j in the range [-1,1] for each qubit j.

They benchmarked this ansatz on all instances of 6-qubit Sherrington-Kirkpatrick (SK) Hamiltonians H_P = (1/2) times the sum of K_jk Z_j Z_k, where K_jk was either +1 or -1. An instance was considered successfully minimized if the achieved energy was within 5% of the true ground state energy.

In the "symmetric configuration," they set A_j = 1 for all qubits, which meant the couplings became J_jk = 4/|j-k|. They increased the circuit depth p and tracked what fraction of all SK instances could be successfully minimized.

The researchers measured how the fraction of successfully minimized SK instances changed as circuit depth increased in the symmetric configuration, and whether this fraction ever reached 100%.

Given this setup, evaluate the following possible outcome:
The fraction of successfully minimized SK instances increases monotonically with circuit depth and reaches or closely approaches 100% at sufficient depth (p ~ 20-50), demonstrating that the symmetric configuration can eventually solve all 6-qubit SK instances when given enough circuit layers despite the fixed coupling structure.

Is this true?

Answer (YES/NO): NO